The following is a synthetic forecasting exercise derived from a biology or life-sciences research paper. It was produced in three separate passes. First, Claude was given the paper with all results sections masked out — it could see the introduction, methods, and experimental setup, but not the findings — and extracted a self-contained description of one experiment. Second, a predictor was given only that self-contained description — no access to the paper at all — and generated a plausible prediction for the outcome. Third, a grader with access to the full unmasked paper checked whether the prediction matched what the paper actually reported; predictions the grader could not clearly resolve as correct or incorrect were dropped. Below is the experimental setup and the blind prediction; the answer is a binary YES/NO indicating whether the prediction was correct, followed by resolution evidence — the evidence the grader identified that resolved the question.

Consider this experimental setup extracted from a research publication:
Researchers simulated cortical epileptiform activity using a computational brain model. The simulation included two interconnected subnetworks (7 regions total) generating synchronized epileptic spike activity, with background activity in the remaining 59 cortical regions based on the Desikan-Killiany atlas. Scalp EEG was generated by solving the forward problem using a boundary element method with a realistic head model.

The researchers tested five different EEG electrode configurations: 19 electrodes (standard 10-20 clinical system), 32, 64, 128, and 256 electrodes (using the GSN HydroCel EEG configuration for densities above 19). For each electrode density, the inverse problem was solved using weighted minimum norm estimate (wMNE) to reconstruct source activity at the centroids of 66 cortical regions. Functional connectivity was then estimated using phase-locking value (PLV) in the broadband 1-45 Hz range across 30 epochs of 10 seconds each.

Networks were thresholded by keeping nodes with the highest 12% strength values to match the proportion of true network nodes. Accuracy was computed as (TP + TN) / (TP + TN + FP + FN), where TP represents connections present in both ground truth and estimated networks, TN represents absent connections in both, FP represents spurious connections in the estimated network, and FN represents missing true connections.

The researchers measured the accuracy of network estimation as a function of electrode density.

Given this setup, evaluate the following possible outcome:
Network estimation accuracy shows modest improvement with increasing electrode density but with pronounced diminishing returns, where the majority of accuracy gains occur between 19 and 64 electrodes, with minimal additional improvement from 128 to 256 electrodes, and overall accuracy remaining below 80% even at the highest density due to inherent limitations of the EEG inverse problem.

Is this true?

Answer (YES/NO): NO